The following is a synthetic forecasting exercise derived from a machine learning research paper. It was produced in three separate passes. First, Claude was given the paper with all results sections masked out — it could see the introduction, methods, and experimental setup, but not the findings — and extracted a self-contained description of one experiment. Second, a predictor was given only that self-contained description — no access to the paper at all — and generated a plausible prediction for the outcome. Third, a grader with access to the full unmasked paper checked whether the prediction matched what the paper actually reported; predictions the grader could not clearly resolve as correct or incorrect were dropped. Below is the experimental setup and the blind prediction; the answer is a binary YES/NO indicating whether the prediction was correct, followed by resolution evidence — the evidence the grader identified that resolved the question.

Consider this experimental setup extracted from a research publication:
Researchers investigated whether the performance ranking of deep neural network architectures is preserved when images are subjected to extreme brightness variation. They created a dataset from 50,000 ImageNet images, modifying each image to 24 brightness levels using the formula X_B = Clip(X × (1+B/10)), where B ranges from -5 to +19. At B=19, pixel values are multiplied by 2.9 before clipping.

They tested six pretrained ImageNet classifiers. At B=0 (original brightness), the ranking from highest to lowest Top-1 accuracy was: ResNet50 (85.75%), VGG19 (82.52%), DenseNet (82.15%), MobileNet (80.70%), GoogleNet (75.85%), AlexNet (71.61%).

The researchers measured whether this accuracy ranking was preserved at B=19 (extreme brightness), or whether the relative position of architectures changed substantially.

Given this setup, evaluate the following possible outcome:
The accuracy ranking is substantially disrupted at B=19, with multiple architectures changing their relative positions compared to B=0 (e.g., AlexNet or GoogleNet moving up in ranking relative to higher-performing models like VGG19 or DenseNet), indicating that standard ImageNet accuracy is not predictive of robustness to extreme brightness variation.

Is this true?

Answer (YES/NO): YES